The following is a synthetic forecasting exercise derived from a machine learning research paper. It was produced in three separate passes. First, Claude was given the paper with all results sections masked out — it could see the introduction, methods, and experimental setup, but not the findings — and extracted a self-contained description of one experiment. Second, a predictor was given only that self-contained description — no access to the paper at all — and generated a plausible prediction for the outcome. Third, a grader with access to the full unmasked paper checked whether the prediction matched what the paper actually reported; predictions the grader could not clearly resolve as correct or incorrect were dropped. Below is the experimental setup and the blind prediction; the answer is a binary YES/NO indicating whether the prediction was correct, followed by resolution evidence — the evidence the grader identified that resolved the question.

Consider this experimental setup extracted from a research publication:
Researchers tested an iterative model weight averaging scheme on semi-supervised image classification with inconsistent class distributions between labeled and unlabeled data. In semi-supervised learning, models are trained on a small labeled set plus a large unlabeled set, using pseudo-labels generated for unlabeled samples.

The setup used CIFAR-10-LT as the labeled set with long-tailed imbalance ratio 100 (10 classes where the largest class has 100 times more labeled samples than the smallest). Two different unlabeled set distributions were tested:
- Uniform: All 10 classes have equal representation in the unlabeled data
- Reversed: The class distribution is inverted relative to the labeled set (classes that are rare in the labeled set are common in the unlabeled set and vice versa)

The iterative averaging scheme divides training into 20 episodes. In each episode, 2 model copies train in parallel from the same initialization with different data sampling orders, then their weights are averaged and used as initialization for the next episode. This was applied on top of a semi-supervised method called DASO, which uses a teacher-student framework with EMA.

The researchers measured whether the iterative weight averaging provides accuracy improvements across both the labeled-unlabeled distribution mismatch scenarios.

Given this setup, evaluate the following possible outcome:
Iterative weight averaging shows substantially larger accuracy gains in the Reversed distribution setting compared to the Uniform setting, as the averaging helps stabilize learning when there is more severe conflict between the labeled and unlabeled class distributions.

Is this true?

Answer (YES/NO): NO